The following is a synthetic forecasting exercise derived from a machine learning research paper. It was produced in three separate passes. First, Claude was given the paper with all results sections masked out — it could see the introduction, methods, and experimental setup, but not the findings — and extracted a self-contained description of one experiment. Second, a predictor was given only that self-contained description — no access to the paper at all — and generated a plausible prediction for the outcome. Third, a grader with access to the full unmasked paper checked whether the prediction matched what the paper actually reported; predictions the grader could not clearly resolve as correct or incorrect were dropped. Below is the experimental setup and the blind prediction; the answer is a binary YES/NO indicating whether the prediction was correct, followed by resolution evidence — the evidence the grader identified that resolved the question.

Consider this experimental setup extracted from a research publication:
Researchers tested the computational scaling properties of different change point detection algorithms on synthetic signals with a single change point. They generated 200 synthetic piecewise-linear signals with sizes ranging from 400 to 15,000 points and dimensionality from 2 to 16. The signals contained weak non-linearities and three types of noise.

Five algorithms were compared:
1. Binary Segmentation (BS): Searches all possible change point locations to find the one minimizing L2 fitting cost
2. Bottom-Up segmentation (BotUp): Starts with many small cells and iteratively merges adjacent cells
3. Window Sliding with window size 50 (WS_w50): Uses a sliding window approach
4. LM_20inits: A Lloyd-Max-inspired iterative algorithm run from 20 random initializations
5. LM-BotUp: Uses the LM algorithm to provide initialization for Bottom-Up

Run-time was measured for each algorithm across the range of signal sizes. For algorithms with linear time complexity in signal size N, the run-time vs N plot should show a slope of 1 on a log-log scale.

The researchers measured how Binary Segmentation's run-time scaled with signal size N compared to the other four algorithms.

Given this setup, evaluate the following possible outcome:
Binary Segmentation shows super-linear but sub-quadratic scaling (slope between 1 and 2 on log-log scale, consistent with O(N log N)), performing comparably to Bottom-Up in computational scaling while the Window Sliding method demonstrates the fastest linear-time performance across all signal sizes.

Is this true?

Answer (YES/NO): NO